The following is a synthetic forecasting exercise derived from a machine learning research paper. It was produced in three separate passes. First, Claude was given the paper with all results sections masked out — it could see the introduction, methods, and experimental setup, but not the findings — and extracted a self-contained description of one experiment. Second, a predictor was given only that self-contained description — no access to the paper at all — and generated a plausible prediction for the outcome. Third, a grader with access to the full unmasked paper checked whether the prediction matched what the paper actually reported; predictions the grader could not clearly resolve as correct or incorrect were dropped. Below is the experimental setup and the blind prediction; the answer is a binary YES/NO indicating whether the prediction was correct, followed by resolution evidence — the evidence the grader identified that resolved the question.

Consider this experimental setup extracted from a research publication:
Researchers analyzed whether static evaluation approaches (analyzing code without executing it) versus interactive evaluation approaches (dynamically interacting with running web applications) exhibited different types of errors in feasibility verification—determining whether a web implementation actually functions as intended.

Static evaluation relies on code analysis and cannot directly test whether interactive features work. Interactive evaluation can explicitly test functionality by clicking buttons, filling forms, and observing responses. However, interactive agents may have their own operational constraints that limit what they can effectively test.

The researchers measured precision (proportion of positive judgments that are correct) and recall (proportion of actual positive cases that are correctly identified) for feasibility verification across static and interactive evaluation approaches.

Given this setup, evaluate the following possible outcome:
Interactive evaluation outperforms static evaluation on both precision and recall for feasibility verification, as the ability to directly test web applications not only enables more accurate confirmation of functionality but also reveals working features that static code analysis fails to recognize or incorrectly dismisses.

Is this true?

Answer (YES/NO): NO